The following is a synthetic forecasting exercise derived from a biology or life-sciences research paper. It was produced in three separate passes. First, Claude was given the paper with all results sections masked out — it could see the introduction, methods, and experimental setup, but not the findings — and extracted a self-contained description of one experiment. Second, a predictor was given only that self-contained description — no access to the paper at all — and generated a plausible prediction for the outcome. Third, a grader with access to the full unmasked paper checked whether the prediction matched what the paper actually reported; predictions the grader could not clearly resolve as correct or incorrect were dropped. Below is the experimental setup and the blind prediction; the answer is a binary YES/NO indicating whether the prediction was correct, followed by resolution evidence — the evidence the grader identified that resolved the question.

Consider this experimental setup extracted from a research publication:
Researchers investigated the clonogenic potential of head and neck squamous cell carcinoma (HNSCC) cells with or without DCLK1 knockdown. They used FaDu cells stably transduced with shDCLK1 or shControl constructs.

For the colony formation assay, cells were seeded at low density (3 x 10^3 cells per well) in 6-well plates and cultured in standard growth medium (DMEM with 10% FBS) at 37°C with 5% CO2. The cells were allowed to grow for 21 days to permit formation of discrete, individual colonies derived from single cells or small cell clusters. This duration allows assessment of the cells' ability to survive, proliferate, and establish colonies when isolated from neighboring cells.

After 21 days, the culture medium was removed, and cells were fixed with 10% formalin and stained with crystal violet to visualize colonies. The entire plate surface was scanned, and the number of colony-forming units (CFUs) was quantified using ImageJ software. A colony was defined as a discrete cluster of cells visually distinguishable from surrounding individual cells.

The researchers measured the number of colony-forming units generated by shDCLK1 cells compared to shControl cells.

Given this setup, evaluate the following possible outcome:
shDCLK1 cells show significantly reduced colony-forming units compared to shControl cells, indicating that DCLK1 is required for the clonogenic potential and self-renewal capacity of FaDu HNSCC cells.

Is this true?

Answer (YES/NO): YES